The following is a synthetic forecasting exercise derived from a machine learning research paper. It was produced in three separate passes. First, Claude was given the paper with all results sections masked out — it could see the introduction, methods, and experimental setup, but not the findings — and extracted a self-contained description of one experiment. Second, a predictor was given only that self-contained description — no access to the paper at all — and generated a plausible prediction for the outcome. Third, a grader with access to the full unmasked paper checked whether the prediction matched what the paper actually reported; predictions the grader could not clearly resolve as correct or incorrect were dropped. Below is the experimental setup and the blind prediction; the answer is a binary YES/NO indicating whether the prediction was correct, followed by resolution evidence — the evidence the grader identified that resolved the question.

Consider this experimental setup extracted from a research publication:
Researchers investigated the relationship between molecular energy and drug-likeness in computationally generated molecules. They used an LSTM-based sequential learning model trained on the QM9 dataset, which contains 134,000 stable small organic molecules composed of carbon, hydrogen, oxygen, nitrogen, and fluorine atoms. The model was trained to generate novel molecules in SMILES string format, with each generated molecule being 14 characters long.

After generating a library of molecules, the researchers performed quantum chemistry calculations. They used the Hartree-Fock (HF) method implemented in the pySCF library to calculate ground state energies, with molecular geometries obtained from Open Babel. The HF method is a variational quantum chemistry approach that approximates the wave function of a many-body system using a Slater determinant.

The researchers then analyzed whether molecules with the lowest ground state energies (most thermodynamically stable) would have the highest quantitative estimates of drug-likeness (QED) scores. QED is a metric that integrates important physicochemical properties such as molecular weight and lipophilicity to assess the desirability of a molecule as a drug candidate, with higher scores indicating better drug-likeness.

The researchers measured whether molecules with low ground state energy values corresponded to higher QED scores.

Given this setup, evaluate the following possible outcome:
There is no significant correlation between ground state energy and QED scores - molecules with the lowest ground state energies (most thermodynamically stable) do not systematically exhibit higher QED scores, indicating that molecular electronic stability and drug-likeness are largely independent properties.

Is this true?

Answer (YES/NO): YES